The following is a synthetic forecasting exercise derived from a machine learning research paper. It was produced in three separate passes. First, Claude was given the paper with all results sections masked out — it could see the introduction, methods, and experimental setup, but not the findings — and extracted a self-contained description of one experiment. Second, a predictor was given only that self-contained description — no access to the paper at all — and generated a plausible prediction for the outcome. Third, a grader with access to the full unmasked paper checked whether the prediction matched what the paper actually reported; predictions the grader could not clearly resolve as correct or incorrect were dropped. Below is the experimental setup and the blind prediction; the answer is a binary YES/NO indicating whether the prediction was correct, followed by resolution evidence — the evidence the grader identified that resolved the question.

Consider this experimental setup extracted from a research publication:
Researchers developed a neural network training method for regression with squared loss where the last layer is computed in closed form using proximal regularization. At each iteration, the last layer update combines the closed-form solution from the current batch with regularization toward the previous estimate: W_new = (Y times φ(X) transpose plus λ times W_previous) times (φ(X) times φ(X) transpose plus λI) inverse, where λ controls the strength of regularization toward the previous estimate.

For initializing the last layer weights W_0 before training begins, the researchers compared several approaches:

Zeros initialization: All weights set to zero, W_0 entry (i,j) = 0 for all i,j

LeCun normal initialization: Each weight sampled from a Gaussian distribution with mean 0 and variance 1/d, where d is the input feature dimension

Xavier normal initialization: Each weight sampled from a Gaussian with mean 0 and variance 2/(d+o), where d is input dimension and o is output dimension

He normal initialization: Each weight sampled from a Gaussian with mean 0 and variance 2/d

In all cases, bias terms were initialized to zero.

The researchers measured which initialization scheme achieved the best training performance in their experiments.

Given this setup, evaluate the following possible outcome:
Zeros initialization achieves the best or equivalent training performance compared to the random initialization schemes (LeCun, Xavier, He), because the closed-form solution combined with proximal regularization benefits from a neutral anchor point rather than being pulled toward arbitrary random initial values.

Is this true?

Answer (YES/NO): YES